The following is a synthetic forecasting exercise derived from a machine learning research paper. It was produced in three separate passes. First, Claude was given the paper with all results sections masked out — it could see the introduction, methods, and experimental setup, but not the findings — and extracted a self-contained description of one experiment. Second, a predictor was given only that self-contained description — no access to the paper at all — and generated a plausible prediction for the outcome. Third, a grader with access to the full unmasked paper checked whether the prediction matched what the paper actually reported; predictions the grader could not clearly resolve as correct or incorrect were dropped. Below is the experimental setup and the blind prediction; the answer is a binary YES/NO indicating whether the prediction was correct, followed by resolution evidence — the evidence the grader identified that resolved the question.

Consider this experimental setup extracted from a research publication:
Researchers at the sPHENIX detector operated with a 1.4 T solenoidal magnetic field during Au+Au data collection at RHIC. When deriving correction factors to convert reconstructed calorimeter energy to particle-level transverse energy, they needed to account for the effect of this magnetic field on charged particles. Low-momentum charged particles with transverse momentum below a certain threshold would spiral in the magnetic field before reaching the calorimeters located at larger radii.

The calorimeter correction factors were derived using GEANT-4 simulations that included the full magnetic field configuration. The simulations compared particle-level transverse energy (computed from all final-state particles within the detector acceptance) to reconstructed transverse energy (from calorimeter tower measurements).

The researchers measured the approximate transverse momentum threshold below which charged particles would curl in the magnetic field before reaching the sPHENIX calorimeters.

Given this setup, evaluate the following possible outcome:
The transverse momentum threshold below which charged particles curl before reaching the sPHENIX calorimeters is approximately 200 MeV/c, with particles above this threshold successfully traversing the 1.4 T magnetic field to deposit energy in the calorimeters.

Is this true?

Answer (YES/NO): NO